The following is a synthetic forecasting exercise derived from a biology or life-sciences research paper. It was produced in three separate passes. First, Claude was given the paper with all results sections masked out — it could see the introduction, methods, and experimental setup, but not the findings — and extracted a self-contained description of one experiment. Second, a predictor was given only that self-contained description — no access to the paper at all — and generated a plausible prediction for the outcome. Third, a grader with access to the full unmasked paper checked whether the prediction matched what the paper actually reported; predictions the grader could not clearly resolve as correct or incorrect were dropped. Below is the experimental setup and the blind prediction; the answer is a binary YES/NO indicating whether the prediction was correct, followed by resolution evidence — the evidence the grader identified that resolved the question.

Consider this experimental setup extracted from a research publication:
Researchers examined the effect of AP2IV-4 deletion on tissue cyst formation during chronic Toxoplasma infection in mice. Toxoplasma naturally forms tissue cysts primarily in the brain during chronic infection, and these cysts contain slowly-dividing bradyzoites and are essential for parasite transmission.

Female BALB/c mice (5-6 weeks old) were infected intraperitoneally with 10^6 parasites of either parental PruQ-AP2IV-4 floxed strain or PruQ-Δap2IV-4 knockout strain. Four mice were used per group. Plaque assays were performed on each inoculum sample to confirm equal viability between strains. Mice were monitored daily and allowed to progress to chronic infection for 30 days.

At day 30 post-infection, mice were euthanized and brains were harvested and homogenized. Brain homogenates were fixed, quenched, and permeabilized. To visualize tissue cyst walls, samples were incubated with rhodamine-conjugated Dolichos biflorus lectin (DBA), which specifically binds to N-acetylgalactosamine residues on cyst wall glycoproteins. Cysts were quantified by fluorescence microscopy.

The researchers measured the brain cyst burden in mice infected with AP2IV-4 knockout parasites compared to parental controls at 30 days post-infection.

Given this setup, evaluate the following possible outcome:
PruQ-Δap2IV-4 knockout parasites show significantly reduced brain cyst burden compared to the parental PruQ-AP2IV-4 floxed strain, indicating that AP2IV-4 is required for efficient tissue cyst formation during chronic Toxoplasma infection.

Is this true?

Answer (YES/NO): YES